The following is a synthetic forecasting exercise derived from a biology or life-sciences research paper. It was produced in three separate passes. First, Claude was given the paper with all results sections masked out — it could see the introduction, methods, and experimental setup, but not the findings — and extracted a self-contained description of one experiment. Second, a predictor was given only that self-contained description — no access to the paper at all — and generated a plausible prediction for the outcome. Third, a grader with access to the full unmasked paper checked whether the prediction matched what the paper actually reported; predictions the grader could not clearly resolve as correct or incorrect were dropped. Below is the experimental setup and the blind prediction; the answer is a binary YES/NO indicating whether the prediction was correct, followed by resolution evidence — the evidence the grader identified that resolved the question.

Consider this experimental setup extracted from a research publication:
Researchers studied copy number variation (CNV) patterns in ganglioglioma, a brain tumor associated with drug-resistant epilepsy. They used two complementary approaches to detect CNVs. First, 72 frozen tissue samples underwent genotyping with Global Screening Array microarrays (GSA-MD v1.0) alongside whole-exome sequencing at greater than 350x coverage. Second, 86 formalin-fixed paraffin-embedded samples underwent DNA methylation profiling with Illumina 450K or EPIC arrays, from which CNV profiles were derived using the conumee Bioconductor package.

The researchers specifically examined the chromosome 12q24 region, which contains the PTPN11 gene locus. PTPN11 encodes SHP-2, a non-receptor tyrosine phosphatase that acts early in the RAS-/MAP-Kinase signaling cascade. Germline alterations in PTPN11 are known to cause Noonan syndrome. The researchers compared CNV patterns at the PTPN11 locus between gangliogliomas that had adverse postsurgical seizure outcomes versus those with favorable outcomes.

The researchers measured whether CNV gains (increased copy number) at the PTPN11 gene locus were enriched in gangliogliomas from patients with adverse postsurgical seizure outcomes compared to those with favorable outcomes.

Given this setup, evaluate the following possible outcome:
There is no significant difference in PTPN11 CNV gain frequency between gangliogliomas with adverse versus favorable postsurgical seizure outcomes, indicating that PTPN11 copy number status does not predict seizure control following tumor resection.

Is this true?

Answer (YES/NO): NO